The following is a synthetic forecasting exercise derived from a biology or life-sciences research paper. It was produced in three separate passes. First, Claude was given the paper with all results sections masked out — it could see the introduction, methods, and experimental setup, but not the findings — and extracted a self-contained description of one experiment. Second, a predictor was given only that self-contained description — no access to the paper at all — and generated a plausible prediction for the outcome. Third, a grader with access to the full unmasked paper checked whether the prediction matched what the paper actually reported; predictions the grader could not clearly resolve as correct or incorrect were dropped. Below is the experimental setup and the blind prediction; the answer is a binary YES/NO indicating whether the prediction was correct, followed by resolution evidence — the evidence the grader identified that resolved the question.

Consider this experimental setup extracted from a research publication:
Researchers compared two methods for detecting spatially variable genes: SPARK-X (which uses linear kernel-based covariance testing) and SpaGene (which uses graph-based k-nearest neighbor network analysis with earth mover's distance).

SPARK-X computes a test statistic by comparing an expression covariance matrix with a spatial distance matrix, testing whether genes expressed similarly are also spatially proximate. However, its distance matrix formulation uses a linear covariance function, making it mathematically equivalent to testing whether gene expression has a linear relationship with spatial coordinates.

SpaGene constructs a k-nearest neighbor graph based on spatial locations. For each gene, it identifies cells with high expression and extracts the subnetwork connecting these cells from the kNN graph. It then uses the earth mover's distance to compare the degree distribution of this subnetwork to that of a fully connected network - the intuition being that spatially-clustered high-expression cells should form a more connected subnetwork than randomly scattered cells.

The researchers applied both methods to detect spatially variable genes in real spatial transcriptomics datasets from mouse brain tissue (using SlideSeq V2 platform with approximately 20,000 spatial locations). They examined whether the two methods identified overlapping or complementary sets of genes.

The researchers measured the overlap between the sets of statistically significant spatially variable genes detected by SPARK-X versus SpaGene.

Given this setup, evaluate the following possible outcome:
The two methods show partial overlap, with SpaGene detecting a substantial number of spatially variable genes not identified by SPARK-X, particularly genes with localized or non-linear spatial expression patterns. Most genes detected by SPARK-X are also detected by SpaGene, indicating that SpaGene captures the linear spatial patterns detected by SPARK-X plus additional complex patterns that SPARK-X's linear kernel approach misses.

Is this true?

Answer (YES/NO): NO